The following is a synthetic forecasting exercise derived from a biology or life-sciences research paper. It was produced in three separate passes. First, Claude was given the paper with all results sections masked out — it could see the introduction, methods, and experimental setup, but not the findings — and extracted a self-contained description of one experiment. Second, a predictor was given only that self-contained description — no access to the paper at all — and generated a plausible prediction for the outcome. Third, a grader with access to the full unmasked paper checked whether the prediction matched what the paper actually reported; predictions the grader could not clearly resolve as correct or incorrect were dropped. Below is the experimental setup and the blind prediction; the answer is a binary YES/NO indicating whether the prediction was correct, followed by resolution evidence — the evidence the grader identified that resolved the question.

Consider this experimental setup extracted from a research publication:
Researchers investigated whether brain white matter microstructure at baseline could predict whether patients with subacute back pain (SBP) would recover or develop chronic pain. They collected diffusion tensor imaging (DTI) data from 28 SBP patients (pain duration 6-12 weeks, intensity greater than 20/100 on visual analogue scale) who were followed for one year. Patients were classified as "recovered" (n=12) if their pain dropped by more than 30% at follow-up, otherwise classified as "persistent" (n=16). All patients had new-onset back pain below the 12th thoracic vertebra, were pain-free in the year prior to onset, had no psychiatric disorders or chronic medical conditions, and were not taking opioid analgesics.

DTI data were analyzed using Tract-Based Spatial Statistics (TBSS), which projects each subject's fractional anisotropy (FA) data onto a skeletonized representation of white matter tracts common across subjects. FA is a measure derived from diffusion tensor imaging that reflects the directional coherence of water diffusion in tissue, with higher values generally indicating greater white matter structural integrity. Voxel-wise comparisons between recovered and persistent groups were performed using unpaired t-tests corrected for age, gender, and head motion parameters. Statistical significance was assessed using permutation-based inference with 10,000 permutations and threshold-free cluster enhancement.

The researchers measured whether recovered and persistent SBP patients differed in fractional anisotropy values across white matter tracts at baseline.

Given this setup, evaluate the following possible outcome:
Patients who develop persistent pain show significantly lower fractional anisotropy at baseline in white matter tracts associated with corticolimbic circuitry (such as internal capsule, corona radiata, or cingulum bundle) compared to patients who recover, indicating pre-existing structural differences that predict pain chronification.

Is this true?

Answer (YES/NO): NO